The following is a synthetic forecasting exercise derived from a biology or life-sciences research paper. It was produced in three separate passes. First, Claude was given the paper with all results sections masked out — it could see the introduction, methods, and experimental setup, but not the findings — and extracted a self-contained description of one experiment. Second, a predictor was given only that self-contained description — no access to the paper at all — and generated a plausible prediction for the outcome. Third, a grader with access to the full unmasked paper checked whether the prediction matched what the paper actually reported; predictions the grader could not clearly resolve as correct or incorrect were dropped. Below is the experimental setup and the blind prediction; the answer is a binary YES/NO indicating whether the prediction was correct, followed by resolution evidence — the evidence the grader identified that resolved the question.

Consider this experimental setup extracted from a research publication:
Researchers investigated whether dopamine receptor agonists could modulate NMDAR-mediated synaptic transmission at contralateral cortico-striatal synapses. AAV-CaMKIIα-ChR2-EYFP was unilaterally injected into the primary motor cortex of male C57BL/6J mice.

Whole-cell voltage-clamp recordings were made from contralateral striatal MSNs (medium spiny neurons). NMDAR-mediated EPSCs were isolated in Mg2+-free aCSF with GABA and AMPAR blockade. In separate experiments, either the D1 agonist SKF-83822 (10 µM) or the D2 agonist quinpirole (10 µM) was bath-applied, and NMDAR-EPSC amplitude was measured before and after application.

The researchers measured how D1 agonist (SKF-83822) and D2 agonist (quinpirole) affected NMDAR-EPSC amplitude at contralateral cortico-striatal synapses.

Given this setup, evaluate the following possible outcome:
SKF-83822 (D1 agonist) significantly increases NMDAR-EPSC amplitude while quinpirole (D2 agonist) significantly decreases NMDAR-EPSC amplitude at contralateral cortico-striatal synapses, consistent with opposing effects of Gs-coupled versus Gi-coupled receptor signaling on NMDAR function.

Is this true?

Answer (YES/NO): NO